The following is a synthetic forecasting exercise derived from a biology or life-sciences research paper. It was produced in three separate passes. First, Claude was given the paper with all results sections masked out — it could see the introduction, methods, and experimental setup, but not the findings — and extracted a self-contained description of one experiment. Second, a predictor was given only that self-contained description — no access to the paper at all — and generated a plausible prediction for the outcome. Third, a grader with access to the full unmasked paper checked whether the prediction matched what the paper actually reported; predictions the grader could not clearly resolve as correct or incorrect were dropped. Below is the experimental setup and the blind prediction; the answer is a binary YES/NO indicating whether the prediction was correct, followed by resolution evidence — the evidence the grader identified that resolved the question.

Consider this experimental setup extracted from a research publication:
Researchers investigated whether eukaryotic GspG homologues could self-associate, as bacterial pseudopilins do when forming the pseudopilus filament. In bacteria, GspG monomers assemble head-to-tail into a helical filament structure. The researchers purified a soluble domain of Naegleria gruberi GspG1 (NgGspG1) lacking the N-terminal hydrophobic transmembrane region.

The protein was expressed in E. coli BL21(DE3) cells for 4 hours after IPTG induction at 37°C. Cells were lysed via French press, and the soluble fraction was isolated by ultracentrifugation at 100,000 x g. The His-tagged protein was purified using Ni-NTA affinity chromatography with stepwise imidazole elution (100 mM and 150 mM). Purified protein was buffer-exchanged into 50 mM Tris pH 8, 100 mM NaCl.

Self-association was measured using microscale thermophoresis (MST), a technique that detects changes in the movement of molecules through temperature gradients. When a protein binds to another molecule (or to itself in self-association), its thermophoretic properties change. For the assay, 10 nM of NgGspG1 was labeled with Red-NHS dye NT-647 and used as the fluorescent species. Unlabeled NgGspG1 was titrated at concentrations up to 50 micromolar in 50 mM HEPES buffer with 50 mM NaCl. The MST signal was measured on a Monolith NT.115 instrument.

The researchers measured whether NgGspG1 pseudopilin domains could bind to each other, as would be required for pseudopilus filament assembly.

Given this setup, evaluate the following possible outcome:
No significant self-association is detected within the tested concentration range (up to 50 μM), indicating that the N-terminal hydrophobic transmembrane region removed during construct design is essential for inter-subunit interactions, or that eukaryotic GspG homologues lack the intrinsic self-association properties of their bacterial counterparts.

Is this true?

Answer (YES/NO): NO